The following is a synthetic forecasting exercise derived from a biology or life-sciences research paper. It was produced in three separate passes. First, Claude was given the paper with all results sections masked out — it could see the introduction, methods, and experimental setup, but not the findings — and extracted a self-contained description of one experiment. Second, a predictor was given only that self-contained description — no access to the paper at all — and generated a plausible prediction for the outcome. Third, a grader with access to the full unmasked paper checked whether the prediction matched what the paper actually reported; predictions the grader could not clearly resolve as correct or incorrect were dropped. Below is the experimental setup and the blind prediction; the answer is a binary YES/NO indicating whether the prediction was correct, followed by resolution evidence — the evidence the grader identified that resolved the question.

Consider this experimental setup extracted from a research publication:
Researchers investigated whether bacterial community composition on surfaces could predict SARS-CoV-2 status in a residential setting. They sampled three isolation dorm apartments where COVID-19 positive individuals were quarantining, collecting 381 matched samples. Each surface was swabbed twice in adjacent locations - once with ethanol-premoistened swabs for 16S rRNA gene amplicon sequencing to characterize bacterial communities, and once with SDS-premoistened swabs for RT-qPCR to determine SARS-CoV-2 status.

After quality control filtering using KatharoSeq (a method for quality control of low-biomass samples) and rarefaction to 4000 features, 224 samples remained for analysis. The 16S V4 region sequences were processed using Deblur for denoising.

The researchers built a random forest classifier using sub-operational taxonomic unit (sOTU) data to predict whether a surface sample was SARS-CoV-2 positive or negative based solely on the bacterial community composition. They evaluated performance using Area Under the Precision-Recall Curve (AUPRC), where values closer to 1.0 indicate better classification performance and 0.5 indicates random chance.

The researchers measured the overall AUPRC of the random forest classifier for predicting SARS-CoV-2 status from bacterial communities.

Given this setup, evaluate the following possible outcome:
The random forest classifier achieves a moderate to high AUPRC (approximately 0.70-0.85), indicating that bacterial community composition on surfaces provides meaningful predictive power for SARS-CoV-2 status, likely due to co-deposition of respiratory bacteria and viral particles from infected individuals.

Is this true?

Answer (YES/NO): YES